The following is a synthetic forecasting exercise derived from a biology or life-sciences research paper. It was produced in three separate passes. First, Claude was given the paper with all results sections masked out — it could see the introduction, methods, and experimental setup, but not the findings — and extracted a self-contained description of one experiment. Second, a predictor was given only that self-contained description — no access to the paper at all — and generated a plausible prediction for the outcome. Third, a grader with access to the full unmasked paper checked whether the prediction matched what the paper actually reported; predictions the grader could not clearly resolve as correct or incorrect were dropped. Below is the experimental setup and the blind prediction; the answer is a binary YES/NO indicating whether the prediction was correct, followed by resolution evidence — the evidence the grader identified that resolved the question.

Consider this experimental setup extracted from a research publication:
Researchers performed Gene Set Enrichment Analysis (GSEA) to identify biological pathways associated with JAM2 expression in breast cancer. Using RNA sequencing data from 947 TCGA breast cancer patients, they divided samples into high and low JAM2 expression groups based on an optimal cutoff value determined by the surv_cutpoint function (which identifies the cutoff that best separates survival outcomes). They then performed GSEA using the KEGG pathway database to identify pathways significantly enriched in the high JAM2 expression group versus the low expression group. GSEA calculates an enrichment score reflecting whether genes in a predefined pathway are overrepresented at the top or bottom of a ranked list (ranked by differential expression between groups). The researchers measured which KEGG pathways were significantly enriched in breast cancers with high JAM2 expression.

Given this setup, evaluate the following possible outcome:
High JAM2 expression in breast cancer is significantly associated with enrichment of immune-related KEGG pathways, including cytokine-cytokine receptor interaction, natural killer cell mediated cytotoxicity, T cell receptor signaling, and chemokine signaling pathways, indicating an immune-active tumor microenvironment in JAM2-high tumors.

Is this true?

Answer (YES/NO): NO